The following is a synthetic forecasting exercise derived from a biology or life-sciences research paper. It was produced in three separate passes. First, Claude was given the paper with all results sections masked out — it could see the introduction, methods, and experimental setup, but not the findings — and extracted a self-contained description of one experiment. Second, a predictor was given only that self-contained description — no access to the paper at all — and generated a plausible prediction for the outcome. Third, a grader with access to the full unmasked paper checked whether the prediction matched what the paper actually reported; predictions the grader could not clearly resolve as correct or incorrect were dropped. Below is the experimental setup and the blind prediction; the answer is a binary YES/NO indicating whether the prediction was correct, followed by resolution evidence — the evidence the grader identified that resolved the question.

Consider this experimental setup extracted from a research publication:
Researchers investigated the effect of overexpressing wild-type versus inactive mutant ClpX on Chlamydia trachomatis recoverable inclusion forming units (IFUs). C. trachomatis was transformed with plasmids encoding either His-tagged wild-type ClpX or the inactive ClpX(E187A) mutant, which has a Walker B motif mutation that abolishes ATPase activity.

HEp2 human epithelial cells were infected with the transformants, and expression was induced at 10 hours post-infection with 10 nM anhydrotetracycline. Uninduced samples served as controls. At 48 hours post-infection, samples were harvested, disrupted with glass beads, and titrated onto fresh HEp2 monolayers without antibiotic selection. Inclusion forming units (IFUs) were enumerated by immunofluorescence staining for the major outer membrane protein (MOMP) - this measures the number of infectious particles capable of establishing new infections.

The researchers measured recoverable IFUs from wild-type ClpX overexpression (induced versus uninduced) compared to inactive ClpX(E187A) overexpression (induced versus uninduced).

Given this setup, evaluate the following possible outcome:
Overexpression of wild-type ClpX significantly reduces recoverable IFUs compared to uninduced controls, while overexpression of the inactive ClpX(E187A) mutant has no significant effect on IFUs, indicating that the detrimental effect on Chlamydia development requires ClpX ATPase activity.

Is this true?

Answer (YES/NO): NO